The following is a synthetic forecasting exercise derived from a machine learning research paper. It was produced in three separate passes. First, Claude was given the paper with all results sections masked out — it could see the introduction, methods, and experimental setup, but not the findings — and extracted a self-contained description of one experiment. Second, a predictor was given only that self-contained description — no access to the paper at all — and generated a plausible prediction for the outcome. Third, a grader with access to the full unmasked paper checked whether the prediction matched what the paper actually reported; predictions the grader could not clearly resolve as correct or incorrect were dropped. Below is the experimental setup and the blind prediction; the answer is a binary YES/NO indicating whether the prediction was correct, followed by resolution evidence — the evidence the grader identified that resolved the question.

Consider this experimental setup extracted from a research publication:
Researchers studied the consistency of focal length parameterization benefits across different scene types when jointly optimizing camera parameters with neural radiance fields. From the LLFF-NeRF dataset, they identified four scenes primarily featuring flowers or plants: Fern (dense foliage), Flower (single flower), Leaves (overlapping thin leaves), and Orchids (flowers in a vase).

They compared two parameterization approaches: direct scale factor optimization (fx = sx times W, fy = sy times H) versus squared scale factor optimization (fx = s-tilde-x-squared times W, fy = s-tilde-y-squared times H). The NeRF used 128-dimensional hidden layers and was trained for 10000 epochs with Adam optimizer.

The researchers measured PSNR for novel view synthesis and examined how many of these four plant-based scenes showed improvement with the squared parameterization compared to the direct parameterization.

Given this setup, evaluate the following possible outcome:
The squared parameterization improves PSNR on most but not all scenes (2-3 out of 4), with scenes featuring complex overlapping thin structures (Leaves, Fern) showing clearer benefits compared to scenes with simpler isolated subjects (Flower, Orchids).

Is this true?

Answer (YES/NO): NO